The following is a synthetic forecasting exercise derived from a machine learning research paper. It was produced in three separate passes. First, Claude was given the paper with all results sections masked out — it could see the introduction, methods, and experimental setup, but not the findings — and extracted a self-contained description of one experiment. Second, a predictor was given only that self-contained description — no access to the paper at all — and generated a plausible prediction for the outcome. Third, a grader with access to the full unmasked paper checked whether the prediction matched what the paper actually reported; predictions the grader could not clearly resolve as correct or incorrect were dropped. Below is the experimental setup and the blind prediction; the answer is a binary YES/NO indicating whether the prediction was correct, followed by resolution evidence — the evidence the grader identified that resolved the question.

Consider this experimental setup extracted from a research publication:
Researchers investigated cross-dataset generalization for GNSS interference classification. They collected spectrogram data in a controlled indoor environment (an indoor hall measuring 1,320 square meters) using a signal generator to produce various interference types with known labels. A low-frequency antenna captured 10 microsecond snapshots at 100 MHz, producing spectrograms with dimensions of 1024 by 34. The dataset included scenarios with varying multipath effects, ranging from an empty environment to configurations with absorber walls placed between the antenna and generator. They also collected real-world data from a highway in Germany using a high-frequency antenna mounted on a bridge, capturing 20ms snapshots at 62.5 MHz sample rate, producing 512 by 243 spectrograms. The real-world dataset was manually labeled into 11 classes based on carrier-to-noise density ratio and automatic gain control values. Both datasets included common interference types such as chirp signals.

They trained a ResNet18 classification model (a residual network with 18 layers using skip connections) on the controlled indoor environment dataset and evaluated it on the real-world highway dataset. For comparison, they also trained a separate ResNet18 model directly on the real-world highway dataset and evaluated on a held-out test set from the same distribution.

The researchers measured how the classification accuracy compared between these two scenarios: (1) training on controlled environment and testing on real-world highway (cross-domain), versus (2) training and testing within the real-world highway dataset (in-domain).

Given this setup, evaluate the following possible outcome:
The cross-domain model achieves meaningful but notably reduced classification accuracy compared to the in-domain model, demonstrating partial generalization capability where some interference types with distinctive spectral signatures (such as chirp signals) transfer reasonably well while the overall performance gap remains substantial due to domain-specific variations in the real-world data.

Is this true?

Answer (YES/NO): NO